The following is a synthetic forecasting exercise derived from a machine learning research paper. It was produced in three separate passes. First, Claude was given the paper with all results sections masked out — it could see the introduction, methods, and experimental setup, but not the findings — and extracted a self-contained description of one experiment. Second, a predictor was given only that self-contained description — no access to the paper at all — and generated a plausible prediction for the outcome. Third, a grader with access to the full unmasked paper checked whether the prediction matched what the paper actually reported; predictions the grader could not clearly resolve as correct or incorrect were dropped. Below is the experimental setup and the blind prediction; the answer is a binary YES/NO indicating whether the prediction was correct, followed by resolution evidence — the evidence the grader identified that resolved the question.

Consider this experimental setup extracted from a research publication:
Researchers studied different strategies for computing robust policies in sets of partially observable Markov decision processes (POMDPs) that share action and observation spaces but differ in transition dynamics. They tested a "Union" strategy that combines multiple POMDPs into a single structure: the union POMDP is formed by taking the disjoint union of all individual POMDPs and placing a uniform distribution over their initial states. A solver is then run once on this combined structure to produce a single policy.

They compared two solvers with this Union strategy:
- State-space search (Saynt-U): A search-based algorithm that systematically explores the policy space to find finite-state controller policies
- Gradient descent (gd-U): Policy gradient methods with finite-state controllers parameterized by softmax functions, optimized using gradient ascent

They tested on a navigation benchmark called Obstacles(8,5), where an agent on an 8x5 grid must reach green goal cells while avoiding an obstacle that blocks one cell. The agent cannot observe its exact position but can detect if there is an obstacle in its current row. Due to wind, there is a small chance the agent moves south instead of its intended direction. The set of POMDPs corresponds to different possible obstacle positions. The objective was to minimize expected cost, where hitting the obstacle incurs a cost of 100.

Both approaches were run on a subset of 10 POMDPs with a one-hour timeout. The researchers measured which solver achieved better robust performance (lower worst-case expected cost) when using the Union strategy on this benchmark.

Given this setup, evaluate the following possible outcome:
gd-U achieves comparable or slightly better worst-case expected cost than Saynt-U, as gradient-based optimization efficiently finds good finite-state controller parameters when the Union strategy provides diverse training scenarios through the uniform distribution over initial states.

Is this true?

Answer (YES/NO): YES